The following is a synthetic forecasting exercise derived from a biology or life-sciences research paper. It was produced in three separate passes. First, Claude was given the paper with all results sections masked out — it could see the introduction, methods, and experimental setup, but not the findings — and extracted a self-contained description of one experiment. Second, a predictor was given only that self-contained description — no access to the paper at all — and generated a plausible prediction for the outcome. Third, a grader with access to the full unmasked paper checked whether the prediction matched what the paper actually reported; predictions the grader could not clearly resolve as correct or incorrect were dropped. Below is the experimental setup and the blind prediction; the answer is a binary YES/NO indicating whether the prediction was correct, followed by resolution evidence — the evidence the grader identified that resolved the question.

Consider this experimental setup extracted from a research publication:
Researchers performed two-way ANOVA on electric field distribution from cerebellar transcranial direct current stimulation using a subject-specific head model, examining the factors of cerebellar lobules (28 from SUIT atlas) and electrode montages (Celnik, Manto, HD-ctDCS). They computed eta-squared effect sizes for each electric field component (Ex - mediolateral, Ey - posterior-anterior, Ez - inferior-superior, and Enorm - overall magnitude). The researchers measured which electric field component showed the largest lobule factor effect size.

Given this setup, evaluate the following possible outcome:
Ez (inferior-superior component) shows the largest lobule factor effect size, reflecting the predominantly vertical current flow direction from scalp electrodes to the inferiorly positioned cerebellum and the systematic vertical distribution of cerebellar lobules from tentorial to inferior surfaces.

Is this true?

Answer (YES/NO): NO